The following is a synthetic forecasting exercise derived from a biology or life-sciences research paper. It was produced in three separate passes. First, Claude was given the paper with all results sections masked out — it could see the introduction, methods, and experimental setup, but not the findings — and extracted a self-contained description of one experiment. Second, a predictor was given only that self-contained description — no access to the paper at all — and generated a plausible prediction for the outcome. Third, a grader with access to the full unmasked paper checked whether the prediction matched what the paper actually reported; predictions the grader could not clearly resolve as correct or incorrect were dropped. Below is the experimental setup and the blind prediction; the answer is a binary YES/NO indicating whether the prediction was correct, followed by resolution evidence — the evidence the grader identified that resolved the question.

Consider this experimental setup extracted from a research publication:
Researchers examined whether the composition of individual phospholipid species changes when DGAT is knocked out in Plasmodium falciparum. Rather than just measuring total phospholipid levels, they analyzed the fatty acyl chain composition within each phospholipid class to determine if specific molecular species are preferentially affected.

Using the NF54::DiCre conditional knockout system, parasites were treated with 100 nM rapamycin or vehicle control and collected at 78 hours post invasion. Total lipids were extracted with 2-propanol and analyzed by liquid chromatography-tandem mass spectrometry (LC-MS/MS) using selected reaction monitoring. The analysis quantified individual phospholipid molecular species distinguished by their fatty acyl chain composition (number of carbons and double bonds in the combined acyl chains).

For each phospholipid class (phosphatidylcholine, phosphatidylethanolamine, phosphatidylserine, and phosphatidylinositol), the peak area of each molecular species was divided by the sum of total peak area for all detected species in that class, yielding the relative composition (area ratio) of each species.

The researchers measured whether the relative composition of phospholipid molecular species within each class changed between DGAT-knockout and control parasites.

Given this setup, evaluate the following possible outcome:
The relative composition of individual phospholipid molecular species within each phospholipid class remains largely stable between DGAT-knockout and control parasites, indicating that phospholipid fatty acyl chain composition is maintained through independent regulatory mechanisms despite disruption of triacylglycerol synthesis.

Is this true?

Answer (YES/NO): NO